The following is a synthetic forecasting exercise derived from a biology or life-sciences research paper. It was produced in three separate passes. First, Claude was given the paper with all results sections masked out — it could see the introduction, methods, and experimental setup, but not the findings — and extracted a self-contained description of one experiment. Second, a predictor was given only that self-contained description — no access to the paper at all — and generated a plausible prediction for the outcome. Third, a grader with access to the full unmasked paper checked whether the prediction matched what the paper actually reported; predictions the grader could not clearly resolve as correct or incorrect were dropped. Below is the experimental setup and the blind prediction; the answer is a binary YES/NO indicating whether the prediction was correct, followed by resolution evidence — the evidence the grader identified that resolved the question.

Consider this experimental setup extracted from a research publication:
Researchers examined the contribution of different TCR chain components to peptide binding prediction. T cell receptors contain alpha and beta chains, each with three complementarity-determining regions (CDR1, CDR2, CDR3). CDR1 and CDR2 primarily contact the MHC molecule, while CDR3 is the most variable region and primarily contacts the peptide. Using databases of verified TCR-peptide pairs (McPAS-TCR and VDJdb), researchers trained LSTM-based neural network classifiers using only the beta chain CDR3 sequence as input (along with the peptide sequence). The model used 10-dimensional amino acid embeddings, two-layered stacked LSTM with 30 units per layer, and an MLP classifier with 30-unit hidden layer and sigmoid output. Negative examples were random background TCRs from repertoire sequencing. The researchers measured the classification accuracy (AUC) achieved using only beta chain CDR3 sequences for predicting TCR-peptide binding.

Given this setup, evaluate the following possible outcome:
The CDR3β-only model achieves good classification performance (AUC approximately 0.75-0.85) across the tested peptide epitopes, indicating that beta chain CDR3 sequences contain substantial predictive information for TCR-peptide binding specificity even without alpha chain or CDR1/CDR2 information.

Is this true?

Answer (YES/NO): NO